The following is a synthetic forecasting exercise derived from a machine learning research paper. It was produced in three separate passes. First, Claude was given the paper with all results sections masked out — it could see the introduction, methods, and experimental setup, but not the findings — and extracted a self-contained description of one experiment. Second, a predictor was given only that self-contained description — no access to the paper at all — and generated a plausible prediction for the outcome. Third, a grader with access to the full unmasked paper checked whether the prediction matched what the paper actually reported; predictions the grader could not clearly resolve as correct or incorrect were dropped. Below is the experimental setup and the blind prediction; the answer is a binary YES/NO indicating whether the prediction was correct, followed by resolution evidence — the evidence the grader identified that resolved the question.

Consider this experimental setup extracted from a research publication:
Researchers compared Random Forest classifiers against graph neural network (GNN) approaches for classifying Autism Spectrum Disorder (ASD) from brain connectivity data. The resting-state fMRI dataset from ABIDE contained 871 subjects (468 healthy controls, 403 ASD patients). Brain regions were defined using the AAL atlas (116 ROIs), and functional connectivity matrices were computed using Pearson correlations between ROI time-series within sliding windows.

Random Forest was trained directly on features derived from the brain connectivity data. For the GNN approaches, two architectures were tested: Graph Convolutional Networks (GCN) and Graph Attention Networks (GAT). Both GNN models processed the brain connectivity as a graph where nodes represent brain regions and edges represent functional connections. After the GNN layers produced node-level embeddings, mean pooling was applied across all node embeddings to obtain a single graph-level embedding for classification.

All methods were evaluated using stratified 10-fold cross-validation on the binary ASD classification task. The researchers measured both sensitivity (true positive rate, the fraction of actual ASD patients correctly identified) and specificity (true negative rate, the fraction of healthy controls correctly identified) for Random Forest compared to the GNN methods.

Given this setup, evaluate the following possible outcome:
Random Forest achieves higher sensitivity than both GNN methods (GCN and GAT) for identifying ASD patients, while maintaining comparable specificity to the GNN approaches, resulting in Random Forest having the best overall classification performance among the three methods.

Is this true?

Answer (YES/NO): NO